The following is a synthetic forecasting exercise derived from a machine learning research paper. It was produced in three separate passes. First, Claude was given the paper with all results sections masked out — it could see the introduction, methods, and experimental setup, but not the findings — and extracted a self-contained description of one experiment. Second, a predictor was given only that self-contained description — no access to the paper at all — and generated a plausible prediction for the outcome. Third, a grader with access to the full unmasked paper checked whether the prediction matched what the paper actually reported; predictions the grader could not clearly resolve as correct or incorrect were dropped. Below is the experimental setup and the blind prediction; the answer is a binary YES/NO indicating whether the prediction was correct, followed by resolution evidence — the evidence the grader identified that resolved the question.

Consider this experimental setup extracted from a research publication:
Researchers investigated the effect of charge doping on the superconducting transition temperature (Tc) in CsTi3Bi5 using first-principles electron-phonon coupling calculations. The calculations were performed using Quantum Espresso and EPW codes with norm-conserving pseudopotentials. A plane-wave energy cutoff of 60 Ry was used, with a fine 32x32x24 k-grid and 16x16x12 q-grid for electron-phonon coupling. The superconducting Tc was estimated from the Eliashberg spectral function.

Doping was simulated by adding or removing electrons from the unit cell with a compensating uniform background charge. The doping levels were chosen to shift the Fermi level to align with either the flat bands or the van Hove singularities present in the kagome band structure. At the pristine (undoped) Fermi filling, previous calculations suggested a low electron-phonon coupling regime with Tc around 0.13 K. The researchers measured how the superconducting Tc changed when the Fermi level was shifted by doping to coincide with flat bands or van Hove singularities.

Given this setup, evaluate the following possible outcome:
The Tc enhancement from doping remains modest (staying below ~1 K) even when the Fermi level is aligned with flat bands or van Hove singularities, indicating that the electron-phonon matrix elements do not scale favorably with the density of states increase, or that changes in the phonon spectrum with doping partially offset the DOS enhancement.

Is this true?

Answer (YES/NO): NO